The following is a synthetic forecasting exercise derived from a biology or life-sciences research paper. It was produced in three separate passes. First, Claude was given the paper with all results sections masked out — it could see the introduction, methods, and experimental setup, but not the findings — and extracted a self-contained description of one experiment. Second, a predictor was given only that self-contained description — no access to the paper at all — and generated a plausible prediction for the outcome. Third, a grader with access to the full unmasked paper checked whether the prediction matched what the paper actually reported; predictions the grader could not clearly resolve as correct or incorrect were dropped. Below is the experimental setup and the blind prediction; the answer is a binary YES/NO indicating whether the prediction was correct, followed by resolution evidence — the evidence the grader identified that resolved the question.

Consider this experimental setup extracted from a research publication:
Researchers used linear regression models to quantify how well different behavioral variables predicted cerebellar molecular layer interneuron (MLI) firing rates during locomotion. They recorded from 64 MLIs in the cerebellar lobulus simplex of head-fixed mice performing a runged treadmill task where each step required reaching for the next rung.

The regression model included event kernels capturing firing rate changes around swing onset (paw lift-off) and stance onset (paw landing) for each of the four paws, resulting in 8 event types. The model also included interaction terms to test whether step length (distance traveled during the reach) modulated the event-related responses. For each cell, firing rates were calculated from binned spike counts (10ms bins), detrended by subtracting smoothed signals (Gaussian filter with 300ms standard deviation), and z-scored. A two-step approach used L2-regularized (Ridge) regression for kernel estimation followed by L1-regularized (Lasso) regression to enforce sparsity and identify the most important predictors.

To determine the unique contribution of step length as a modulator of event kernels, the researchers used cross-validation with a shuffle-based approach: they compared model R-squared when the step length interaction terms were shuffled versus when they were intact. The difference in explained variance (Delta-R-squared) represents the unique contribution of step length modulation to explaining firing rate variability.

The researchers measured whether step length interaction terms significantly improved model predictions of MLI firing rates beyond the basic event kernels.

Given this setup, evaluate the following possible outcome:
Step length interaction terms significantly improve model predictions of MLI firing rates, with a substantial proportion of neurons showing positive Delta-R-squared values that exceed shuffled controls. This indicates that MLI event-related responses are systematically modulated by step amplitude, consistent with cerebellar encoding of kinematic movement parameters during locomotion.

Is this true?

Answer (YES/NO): YES